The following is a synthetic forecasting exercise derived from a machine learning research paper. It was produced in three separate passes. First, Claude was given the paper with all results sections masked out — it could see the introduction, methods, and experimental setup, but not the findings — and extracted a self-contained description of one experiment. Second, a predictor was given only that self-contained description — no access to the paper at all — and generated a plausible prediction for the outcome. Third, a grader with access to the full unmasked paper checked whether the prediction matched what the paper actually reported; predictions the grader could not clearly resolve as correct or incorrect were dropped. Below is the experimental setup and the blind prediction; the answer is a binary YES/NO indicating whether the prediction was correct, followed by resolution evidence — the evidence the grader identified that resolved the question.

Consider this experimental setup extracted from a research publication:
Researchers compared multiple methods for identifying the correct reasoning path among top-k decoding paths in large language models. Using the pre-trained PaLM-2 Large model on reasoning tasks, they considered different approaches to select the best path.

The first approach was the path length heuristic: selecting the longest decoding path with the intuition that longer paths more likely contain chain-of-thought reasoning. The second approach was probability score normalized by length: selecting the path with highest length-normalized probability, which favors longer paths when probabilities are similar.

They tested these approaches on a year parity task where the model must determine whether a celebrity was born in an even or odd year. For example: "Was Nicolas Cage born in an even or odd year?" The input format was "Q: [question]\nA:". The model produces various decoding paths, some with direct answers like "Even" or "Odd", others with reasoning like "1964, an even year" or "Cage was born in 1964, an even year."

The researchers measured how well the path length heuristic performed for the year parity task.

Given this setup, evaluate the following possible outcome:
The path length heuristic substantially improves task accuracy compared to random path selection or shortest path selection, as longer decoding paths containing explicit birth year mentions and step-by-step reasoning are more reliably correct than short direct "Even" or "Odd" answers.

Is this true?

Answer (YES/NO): NO